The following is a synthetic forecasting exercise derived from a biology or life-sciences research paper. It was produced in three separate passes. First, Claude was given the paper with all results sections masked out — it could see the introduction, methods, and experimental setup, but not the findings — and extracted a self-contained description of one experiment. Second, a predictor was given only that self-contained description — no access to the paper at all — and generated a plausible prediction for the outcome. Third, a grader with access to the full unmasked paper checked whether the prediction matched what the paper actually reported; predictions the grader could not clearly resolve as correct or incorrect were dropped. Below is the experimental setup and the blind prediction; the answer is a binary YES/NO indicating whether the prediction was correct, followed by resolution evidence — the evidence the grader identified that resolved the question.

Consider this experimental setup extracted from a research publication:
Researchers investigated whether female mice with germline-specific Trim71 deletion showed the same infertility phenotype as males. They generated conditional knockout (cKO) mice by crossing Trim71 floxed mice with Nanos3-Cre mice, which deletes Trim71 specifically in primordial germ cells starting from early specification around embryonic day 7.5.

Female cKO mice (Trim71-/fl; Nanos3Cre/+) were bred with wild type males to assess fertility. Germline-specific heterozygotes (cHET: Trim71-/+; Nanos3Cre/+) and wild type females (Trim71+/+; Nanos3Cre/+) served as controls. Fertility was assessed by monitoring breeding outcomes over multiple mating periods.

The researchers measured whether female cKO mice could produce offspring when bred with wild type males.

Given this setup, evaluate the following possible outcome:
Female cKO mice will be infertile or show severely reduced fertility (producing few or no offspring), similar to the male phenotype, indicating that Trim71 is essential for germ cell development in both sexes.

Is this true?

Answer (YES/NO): YES